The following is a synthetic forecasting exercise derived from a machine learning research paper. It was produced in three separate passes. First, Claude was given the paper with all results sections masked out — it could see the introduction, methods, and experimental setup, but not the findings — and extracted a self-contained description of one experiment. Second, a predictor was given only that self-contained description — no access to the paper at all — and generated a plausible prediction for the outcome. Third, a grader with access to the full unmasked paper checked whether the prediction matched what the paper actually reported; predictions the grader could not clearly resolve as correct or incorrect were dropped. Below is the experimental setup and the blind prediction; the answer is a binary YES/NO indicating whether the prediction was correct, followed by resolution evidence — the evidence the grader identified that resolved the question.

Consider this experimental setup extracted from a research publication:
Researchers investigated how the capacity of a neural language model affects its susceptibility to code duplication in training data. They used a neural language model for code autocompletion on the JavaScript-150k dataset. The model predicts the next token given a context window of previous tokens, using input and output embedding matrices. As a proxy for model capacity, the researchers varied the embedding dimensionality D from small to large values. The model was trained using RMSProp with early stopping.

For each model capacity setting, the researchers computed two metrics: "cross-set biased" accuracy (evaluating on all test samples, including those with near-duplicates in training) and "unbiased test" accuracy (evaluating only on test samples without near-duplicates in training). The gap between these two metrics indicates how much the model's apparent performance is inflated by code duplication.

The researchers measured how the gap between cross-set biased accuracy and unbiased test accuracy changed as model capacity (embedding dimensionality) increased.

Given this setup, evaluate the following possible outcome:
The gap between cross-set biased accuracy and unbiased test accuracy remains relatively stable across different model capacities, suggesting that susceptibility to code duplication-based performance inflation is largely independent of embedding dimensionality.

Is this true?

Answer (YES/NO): NO